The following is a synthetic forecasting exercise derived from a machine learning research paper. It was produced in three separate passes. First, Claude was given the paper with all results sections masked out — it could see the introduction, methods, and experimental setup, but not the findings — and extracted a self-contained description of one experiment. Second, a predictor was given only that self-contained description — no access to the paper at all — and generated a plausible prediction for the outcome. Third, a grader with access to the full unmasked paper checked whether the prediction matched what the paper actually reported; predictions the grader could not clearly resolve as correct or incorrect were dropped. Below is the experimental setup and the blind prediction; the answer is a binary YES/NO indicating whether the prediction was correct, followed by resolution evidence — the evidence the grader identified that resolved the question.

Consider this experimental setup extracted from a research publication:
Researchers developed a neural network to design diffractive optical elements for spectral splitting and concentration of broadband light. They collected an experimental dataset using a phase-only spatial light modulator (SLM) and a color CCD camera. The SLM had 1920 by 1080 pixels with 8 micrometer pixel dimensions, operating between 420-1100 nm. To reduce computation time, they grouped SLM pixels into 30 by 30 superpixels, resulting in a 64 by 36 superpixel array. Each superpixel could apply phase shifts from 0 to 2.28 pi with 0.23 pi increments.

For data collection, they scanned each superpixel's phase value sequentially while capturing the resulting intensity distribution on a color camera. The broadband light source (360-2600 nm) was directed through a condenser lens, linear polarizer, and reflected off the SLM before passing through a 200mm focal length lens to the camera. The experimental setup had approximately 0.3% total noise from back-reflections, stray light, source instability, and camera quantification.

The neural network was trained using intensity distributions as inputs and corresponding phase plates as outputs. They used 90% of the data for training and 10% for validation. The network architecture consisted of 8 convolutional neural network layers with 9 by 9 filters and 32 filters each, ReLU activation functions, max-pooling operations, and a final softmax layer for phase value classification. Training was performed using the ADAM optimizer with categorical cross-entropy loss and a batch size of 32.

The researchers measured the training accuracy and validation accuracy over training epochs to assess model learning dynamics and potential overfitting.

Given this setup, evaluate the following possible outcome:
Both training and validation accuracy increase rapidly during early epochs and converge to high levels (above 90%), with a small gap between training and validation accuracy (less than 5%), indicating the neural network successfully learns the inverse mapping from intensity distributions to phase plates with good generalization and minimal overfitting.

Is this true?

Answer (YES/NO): YES